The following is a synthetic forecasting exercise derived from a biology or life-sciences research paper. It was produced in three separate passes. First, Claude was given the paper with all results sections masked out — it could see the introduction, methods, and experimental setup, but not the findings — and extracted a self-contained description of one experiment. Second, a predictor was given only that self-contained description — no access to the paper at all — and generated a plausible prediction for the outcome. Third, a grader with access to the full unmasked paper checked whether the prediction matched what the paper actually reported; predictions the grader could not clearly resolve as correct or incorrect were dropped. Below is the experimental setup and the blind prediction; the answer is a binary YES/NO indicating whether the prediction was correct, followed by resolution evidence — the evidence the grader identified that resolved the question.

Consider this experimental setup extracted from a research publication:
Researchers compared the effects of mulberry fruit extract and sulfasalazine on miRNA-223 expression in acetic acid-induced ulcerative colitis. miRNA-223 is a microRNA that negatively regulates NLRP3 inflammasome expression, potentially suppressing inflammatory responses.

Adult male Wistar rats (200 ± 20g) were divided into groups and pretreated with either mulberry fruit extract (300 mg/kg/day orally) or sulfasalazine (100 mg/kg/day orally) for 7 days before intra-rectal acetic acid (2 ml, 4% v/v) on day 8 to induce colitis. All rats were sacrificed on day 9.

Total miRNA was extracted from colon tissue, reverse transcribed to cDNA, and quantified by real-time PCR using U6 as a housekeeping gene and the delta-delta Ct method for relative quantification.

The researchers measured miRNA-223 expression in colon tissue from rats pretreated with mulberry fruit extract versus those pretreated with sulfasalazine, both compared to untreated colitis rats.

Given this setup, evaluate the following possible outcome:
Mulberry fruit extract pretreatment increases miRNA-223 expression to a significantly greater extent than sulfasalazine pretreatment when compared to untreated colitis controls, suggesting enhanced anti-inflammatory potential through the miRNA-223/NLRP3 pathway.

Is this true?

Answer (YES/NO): NO